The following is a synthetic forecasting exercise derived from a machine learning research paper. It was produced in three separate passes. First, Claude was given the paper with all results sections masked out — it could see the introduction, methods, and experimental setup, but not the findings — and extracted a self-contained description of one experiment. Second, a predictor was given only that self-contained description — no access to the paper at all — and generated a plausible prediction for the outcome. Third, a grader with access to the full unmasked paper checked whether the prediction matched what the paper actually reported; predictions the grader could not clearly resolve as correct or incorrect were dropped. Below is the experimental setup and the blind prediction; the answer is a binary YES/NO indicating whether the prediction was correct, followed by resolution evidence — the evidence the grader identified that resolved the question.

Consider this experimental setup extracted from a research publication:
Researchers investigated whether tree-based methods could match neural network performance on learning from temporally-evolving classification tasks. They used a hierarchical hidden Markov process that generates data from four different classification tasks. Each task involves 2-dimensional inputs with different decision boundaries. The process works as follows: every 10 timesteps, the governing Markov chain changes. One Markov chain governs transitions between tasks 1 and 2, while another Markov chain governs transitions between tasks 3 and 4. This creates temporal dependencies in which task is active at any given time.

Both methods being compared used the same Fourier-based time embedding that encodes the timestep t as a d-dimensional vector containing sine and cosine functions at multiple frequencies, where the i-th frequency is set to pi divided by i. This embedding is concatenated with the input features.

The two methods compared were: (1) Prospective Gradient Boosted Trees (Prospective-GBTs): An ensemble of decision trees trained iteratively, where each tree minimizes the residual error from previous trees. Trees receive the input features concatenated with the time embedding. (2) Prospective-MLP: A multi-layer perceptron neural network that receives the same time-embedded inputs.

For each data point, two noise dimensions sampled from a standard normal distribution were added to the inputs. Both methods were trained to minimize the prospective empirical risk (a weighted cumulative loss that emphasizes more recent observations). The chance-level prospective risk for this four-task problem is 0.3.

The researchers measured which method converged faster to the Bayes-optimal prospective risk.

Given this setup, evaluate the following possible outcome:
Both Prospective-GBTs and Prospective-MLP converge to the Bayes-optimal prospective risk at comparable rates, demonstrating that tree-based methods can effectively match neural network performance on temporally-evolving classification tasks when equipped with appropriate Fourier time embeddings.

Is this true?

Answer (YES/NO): NO